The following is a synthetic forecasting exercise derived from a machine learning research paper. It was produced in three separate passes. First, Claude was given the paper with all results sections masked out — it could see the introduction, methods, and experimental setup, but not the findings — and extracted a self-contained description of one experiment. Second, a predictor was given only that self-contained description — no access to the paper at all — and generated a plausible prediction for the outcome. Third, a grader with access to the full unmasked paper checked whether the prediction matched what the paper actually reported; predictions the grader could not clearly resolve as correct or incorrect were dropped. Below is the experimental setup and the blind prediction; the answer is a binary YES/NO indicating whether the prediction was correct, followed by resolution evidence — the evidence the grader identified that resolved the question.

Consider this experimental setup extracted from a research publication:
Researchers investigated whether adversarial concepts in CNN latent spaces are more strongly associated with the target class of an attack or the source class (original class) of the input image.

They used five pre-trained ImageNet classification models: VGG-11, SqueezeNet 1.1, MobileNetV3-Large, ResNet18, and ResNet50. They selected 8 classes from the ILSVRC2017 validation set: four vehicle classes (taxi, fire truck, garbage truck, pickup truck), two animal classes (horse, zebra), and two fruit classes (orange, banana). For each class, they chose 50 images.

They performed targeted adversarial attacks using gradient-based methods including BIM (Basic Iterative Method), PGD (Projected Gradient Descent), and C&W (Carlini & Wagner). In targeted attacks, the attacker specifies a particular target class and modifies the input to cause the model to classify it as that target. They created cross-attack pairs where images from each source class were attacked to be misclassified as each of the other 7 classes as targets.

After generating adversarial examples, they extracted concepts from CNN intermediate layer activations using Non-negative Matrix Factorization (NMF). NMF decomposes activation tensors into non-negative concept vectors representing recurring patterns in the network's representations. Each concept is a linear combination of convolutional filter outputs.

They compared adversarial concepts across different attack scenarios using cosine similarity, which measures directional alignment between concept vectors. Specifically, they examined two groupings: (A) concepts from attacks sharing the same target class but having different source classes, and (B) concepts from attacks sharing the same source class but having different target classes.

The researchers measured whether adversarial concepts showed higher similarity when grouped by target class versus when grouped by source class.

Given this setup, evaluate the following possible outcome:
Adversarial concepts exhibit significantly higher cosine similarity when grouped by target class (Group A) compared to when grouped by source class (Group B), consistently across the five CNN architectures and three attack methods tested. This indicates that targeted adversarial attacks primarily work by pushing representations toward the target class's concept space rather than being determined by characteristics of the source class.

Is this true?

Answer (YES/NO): YES